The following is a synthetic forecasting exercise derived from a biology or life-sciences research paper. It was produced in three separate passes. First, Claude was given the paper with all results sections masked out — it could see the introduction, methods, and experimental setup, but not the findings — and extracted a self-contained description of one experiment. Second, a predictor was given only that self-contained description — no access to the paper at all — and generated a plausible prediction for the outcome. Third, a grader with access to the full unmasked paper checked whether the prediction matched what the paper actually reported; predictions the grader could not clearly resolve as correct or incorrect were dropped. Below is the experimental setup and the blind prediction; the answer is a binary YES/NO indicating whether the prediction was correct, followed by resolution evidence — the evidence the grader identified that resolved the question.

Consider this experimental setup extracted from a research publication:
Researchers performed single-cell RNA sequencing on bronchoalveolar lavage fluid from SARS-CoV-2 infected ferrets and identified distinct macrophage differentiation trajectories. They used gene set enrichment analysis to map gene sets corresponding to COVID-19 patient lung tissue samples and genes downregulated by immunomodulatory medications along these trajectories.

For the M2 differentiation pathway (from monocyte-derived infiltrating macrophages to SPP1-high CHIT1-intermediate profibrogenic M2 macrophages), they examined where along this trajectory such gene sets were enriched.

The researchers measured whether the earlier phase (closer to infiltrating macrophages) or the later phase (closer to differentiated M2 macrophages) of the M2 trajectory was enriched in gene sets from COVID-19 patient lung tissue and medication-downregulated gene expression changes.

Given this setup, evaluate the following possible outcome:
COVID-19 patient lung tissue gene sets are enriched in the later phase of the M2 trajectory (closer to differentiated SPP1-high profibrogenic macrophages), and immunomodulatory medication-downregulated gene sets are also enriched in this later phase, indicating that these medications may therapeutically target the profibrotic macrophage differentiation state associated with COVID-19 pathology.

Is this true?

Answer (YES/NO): NO